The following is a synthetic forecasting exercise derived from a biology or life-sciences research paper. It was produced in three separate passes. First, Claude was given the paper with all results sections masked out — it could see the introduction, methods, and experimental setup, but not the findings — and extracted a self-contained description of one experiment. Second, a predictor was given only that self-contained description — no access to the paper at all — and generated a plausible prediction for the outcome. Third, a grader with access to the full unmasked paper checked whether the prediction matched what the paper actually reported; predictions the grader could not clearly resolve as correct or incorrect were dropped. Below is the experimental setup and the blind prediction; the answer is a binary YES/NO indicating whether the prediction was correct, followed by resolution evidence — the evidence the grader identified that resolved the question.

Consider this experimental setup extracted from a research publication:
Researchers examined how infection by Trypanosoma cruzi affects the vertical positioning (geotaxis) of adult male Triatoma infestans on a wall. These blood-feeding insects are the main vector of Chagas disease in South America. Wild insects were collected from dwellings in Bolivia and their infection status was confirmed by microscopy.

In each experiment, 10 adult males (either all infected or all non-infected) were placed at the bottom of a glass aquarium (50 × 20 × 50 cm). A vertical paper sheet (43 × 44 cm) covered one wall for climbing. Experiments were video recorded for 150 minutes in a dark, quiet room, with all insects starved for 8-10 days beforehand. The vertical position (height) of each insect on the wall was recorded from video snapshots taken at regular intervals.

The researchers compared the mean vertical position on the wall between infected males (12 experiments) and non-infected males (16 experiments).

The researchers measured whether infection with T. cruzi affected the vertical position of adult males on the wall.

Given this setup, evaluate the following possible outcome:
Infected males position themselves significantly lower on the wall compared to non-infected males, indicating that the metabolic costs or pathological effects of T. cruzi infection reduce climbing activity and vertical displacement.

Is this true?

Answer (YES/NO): NO